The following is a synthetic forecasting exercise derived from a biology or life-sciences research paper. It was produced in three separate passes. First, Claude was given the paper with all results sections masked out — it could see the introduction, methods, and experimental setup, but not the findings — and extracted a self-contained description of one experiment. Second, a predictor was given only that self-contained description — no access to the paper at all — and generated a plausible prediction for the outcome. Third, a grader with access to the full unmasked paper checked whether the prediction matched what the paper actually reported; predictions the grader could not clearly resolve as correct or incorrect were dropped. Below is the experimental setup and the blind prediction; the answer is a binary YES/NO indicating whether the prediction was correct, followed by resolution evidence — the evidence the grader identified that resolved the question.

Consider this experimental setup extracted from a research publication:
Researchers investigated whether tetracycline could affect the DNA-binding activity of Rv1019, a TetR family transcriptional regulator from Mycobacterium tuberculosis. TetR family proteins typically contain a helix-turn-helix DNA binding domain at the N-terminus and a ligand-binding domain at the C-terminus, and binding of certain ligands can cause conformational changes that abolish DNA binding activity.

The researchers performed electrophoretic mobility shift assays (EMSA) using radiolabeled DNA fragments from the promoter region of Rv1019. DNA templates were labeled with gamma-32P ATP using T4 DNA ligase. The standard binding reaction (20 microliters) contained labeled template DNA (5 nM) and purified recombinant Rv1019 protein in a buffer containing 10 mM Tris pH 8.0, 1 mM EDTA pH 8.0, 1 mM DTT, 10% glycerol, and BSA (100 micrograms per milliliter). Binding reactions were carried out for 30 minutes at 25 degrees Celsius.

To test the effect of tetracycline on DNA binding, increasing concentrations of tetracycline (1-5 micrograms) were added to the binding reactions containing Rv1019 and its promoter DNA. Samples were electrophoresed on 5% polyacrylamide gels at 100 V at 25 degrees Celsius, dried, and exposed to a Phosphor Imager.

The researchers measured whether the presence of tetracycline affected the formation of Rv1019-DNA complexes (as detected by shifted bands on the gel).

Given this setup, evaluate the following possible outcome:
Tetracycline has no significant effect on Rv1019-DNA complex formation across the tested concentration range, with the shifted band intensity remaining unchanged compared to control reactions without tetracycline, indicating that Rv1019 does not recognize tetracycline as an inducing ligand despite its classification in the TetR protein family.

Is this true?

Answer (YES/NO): NO